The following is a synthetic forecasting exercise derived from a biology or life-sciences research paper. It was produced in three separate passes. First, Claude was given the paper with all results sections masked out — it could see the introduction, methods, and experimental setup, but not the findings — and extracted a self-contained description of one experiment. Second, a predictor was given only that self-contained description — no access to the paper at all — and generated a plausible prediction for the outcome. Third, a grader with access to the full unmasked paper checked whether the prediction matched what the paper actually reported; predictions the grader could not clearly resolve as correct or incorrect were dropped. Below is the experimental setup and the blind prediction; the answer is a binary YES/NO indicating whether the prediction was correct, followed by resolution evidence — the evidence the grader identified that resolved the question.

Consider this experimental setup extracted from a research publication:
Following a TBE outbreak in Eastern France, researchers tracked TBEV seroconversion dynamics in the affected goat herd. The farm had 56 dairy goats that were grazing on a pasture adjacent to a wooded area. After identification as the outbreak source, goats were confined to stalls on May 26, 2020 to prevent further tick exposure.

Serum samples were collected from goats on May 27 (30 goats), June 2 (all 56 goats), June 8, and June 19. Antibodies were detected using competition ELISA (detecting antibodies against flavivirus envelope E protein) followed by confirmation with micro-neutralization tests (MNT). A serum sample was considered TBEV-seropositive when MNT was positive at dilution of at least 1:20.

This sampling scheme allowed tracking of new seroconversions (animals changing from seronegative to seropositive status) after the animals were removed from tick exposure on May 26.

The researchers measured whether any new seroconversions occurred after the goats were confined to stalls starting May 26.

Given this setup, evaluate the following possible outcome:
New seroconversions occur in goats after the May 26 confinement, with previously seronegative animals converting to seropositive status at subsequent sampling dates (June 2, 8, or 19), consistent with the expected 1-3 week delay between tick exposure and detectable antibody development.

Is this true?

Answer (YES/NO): YES